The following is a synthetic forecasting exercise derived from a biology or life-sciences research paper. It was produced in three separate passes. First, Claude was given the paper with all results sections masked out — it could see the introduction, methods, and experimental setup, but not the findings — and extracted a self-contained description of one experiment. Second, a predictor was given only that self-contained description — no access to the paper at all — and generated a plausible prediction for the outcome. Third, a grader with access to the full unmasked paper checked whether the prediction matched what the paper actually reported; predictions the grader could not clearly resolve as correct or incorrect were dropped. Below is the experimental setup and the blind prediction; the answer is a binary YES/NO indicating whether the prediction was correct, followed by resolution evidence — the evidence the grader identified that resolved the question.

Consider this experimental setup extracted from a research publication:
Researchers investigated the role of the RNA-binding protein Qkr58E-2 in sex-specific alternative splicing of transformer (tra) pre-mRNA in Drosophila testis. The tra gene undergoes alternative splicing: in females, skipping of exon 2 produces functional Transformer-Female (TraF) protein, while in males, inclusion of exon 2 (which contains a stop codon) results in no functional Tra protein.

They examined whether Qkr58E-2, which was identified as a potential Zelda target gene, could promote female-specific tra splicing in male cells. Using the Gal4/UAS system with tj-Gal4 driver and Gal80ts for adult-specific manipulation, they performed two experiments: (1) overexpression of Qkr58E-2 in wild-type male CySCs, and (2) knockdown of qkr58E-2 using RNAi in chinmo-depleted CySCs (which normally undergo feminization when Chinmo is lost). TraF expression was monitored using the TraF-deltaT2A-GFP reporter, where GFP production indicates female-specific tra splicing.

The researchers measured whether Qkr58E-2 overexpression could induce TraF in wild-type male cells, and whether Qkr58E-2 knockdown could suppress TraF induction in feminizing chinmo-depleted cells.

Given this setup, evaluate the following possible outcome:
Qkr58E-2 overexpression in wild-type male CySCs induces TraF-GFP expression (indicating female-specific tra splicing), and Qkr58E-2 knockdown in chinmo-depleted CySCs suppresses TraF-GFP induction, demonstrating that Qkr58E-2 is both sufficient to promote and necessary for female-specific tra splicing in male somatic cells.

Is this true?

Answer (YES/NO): YES